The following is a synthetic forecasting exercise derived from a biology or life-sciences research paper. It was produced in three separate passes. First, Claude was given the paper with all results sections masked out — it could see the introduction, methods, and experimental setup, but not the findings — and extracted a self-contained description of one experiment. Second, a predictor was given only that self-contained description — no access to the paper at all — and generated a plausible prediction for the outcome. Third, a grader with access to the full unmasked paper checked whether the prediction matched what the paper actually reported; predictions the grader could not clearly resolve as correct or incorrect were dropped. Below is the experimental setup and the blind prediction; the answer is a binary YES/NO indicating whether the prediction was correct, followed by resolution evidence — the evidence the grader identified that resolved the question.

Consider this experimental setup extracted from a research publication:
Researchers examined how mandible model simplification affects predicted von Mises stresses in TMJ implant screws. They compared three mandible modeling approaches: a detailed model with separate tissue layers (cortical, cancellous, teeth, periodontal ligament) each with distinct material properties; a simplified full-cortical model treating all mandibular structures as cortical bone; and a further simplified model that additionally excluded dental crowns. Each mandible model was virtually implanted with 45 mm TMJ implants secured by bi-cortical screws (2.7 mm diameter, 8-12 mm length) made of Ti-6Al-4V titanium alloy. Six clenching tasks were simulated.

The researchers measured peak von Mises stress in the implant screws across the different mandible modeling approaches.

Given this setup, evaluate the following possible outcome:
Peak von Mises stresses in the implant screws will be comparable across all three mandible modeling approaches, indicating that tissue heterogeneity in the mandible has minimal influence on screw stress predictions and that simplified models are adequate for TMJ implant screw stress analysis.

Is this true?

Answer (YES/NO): NO